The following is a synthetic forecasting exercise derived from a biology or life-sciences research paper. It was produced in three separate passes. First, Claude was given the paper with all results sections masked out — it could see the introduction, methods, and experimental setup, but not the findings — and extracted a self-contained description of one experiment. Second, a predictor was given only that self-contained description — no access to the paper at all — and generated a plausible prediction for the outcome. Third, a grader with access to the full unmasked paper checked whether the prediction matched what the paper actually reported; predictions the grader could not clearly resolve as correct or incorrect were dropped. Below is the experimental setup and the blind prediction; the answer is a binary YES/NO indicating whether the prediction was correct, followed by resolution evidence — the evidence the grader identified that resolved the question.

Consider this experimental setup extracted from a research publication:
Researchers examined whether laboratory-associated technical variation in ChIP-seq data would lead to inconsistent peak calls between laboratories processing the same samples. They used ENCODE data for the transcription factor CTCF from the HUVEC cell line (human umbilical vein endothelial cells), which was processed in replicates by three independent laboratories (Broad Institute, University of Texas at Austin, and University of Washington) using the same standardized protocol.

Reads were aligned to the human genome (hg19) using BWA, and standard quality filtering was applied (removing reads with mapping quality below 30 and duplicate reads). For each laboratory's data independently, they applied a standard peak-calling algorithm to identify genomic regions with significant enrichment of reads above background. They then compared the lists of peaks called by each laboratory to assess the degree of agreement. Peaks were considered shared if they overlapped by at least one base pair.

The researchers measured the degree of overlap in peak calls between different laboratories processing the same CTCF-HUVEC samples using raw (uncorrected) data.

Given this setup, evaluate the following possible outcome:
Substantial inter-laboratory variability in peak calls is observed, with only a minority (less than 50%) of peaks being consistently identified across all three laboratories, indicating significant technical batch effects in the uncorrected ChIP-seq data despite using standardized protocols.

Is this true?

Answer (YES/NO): YES